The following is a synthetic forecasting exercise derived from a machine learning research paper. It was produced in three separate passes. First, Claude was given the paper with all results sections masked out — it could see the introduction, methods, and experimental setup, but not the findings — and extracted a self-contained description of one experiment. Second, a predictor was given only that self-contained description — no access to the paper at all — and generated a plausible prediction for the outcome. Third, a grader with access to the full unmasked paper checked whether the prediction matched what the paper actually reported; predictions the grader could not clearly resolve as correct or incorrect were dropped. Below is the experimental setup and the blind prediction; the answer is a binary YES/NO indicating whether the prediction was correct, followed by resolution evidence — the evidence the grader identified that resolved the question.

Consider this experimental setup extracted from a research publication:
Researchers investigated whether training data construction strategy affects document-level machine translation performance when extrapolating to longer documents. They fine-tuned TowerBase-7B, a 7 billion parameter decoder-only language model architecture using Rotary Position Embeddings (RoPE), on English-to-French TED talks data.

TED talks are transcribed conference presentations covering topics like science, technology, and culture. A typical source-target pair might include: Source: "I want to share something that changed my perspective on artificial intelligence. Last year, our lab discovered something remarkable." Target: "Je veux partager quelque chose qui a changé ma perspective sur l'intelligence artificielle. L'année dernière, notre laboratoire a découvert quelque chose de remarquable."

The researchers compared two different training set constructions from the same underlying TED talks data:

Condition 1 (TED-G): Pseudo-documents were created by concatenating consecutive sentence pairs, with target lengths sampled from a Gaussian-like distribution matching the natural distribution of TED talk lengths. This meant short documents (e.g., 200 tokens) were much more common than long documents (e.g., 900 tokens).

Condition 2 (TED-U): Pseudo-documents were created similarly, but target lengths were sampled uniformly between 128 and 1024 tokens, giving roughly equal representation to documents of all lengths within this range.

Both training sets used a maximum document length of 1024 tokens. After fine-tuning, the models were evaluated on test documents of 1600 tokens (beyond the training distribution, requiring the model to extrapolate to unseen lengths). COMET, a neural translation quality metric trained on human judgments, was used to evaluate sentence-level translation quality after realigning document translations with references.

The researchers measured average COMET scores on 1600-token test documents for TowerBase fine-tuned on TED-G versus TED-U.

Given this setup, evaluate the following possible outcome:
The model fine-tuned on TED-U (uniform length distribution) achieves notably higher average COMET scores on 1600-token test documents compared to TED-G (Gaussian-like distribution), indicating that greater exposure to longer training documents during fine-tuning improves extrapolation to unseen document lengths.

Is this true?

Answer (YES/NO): NO